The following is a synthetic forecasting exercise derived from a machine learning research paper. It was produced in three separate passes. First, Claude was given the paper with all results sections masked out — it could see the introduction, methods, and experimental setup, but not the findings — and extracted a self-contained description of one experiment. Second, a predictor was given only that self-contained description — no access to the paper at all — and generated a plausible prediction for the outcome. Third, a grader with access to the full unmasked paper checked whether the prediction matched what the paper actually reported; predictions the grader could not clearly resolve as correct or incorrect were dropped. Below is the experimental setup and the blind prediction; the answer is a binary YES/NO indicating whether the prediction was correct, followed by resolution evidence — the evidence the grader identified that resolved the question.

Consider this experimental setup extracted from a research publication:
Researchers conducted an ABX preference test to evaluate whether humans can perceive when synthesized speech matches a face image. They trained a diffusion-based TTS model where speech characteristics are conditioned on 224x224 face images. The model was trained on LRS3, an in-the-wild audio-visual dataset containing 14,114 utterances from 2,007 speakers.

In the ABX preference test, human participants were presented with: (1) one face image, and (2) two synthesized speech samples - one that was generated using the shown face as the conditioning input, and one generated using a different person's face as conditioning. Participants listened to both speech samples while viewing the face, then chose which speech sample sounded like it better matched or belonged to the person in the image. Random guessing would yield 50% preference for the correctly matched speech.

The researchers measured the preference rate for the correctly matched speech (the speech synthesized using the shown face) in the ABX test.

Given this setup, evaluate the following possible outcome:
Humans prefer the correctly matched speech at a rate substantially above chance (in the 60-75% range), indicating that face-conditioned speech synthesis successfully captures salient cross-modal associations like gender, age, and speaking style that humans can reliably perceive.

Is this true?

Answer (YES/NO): YES